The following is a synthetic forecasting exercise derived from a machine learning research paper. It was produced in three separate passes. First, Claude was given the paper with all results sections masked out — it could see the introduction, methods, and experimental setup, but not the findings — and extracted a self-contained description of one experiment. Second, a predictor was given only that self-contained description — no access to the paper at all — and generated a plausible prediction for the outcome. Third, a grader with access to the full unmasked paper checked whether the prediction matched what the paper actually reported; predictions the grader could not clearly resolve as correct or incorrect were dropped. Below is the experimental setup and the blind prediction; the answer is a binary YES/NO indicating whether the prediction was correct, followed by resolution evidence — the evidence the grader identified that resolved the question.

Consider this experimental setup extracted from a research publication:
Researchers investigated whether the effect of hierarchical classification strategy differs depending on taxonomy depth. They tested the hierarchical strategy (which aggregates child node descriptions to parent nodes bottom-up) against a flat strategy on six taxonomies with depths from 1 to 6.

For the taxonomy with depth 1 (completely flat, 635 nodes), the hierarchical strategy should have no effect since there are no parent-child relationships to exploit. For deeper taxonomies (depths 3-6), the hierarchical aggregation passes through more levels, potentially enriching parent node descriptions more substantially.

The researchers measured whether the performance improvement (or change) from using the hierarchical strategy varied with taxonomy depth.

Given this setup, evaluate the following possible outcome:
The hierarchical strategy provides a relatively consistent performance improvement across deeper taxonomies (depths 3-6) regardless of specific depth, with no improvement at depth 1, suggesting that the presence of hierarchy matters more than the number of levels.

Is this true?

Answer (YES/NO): NO